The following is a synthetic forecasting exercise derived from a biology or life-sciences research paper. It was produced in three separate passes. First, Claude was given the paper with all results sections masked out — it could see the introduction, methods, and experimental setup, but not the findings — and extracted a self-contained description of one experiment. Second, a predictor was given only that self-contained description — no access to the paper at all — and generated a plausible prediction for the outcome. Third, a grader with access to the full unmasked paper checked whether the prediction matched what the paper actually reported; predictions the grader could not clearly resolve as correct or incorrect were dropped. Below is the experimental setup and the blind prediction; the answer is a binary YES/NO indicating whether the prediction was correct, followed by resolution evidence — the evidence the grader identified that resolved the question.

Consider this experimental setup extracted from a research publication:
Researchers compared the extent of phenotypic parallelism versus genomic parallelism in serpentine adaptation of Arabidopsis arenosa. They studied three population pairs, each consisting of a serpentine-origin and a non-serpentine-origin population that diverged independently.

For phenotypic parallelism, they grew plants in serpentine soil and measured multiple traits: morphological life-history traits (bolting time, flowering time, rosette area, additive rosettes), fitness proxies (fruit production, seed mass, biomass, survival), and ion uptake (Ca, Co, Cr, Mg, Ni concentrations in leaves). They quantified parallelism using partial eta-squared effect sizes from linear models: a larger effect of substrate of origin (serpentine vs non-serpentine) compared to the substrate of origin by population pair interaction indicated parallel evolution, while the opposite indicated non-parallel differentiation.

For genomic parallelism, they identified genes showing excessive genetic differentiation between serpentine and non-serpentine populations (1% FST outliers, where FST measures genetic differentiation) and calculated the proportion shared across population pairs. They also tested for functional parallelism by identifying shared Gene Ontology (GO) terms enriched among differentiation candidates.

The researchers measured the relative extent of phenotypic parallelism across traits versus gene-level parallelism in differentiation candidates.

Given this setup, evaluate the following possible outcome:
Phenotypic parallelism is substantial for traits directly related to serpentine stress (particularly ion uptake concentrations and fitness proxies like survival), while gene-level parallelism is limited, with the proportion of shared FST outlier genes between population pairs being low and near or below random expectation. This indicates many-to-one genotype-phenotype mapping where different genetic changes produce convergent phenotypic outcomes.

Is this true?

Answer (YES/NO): NO